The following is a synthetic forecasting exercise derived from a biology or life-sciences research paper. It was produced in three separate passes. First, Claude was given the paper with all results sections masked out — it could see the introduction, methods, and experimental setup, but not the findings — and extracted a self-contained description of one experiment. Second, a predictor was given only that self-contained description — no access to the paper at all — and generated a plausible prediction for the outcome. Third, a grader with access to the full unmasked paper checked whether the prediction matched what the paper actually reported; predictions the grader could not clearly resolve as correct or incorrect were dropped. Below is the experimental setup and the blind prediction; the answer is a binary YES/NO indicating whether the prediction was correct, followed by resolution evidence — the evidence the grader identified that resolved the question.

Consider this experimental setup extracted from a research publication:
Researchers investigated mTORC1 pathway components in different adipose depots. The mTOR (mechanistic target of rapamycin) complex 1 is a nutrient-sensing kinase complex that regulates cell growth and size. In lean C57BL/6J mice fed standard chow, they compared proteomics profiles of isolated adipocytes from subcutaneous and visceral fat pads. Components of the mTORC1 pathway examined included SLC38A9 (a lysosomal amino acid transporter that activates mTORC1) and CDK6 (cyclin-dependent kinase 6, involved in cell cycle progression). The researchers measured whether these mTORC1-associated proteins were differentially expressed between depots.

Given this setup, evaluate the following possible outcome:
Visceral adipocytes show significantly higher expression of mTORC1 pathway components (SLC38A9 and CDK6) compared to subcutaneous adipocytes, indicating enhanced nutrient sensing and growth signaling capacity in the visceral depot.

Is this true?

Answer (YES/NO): YES